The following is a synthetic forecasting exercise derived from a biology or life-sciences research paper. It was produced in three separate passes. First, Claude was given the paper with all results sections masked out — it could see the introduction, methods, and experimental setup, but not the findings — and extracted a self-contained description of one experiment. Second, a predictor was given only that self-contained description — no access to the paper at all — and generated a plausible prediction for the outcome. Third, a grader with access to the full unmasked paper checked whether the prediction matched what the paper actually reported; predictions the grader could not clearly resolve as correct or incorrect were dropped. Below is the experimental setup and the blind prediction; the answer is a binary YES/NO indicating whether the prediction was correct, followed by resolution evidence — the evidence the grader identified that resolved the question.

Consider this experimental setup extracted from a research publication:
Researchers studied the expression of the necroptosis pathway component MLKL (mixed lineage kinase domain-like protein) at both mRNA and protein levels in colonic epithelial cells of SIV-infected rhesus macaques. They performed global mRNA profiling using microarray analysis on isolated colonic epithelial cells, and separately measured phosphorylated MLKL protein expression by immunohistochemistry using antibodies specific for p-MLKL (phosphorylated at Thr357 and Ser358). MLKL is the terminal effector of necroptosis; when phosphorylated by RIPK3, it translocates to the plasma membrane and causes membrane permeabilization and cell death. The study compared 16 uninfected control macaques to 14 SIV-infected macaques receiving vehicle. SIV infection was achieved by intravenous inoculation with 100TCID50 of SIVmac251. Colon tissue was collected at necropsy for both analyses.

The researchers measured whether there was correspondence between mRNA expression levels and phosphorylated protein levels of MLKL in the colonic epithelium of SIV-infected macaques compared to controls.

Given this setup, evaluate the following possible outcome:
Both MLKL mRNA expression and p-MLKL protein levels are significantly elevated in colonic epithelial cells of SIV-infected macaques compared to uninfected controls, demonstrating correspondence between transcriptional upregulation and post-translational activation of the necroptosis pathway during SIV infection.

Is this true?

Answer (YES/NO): YES